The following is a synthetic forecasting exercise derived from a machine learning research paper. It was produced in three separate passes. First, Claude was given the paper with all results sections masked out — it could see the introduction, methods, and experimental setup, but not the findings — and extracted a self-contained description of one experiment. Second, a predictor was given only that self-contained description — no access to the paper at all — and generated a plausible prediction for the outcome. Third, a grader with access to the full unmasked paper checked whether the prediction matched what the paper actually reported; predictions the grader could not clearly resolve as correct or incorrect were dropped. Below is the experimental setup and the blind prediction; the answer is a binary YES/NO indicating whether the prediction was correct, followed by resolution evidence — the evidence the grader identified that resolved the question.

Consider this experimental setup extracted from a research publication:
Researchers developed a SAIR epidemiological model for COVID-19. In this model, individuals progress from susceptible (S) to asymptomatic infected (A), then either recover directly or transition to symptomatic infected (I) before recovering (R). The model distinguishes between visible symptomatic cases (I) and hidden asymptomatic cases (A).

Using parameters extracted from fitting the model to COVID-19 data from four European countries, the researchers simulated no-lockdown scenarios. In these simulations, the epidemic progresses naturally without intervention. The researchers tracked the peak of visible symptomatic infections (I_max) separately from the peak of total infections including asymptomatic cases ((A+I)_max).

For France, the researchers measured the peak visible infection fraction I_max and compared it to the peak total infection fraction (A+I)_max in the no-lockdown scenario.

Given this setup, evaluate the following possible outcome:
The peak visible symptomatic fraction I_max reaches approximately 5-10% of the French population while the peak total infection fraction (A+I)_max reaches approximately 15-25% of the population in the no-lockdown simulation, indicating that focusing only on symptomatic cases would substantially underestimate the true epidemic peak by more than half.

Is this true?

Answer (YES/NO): NO